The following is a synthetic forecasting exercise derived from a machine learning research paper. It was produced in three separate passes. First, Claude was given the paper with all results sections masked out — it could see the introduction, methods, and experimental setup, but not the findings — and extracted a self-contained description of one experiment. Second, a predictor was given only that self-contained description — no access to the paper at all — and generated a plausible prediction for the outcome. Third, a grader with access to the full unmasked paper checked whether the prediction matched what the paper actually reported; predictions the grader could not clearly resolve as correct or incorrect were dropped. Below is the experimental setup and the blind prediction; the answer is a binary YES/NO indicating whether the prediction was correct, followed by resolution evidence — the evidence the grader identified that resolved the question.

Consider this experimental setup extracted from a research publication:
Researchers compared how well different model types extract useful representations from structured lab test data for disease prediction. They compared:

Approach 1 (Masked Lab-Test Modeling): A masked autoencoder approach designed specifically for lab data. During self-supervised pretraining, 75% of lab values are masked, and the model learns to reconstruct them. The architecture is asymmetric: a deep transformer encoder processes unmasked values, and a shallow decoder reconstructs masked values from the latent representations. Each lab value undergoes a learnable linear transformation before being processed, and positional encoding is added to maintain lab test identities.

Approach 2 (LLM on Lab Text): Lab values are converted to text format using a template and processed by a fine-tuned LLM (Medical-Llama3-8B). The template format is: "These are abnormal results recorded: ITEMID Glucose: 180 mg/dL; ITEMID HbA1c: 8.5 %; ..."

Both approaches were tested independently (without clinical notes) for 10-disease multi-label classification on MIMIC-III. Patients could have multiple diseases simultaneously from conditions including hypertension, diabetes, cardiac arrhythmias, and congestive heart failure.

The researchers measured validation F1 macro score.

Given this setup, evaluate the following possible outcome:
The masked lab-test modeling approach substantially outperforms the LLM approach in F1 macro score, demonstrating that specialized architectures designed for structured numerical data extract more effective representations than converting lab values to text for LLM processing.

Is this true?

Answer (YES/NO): YES